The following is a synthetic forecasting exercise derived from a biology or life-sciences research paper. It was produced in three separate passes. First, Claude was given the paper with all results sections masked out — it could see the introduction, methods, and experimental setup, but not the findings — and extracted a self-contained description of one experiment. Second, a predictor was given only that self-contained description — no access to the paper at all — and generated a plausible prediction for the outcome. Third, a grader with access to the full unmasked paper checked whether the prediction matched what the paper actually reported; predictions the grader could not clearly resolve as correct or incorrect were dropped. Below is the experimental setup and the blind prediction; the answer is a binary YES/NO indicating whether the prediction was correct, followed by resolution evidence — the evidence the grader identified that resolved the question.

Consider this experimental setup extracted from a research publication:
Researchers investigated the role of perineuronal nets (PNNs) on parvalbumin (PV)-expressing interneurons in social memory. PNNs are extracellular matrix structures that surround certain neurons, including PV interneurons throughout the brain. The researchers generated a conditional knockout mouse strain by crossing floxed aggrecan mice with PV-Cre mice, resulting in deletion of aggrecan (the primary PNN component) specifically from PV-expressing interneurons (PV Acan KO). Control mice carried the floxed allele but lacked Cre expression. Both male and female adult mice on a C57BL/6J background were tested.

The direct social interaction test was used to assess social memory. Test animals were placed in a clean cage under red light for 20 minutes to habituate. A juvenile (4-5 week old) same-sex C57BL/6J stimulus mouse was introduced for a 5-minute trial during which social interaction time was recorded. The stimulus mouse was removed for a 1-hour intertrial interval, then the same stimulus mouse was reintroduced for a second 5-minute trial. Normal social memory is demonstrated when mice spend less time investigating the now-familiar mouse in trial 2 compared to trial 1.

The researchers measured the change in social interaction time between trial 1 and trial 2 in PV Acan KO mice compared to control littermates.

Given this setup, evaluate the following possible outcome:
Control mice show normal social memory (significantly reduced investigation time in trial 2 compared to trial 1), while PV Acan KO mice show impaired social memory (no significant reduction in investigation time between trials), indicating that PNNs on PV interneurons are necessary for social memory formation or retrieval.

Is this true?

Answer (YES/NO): NO